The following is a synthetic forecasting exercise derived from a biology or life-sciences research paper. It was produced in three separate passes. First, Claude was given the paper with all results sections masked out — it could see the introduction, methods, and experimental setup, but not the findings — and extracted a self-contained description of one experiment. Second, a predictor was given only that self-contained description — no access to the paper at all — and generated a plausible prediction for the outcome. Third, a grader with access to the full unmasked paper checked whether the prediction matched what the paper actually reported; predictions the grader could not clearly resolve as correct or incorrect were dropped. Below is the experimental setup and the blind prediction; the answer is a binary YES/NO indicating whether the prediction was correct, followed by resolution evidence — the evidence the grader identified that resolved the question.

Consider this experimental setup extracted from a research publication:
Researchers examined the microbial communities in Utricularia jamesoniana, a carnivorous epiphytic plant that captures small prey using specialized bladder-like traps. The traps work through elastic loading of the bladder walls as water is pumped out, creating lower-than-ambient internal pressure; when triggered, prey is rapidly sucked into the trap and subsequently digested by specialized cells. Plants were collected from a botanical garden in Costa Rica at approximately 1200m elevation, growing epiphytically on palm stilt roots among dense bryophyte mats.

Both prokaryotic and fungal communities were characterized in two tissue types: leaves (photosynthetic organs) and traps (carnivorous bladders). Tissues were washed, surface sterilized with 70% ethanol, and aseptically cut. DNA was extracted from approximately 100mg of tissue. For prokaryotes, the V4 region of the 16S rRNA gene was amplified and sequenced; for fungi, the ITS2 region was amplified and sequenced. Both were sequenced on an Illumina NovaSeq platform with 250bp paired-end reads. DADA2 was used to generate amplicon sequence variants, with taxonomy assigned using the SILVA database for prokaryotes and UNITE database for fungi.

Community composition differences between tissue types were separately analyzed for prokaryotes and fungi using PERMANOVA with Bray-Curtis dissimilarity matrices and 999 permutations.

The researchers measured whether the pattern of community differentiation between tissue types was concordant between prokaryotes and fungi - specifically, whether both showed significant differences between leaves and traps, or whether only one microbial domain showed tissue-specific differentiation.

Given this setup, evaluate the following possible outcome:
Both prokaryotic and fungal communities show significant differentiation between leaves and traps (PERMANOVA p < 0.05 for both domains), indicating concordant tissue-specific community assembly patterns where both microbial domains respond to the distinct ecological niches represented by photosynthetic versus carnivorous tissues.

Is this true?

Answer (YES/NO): NO